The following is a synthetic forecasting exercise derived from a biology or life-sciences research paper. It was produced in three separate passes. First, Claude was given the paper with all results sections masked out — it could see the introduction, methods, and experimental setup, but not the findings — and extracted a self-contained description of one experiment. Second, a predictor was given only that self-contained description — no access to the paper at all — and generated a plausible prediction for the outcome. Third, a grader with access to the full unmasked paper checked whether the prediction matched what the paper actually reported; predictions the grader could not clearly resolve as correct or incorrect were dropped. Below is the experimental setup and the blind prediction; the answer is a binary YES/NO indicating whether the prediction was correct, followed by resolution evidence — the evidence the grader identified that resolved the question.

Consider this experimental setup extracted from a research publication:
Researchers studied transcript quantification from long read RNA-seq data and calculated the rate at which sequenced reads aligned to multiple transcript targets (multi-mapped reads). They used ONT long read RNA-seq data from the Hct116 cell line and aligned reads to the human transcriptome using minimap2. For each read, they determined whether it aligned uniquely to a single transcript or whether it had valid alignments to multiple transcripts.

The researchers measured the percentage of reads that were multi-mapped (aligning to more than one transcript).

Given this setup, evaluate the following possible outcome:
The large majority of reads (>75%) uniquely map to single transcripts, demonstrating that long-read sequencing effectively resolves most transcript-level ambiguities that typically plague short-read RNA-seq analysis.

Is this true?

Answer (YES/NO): NO